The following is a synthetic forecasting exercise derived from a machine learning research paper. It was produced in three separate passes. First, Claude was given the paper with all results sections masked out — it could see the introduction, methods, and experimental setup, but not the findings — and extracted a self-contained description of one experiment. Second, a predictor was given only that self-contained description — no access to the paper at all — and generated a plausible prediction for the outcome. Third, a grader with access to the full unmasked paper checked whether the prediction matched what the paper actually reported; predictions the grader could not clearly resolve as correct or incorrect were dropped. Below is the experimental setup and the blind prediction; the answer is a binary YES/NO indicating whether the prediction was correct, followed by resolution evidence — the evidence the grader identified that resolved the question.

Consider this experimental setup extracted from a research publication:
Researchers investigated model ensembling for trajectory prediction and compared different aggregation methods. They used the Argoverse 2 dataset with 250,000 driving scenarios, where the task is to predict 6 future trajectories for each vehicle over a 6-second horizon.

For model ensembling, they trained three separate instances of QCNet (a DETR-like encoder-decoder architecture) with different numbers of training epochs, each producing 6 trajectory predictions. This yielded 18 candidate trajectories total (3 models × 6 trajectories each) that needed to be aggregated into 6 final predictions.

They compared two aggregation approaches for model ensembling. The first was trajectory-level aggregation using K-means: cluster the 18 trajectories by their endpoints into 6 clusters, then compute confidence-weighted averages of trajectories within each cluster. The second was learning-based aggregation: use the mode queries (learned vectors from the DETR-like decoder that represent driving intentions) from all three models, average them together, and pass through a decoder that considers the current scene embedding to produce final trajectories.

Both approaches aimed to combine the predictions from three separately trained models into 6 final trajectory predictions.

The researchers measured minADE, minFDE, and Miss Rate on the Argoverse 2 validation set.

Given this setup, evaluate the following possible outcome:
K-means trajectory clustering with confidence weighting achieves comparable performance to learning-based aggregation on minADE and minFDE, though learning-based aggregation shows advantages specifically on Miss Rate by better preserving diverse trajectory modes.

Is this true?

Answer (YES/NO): NO